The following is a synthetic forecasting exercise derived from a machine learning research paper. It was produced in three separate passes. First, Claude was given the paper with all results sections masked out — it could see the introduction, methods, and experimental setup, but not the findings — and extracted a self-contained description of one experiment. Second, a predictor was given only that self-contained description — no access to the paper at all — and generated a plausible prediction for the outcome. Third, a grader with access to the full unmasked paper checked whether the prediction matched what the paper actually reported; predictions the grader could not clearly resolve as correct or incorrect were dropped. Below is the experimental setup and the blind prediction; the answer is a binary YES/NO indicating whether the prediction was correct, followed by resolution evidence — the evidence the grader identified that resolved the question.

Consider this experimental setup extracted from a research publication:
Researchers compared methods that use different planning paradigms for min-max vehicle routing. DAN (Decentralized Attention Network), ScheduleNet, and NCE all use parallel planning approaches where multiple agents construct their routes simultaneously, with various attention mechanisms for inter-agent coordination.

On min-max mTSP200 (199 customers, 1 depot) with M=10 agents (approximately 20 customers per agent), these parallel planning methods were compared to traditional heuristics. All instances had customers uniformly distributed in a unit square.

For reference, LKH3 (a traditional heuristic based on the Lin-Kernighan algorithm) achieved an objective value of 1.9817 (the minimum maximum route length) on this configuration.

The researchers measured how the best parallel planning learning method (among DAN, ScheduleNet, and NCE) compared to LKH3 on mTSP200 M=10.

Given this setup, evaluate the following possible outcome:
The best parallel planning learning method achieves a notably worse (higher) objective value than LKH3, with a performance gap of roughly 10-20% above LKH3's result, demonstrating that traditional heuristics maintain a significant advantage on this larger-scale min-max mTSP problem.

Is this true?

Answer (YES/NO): NO